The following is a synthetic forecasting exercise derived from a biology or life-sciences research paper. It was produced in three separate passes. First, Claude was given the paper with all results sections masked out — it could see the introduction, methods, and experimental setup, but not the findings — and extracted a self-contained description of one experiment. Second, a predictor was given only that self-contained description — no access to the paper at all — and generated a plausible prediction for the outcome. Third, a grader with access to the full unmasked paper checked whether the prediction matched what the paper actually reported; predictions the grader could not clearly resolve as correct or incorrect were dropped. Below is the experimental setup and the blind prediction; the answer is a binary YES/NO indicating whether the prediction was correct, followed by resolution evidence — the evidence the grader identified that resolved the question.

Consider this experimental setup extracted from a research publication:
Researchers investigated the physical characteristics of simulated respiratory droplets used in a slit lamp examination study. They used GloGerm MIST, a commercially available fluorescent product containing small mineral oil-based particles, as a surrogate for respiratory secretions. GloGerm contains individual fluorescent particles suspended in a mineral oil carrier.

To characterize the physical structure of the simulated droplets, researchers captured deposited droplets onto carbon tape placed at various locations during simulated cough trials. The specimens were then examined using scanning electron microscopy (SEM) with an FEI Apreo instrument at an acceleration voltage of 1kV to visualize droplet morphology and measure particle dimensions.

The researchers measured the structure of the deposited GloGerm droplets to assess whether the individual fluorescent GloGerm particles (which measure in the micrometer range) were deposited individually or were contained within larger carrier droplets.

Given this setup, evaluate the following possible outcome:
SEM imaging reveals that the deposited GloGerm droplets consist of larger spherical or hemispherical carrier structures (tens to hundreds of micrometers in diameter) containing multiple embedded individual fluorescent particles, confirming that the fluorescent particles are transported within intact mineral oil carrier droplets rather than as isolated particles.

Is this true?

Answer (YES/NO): YES